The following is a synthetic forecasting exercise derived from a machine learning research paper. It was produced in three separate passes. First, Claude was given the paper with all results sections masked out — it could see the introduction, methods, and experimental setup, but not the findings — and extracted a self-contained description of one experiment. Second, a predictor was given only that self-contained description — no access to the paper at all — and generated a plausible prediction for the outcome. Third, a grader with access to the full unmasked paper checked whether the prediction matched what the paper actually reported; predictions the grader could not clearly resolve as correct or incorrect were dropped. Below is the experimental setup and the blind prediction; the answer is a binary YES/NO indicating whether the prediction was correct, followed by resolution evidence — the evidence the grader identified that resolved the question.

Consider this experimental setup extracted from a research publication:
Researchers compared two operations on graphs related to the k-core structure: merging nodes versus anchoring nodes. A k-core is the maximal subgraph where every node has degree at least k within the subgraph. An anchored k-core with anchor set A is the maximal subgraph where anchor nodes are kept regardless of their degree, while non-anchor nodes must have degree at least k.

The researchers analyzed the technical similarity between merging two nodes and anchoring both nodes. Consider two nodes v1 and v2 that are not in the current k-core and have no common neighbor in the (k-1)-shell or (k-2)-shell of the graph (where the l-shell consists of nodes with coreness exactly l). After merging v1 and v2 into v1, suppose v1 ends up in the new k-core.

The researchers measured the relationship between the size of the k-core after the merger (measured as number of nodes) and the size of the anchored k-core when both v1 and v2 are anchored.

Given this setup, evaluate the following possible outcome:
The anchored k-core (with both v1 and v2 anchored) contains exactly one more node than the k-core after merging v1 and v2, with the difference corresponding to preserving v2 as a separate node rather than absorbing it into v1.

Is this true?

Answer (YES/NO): YES